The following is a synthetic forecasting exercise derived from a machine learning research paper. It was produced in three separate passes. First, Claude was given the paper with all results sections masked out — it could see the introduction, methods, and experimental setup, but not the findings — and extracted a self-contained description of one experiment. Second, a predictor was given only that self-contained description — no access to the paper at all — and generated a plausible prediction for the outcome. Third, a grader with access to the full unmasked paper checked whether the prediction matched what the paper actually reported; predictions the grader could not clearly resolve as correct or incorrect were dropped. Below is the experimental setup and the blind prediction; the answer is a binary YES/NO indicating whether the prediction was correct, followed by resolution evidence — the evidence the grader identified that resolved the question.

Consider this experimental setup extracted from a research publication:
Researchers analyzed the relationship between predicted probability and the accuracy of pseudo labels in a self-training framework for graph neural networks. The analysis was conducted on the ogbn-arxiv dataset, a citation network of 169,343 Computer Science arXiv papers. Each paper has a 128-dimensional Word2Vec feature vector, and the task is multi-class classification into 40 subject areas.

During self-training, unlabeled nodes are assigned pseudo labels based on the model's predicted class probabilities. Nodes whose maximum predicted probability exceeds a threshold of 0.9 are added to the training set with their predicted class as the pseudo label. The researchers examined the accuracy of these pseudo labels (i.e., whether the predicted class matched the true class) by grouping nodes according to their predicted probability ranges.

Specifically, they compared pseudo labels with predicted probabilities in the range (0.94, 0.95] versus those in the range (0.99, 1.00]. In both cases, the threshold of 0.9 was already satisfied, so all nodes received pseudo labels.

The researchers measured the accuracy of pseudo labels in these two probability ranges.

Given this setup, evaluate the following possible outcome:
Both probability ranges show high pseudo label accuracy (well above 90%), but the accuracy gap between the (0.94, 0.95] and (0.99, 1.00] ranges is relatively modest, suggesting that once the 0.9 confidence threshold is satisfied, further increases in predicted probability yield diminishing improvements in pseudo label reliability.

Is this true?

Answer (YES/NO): NO